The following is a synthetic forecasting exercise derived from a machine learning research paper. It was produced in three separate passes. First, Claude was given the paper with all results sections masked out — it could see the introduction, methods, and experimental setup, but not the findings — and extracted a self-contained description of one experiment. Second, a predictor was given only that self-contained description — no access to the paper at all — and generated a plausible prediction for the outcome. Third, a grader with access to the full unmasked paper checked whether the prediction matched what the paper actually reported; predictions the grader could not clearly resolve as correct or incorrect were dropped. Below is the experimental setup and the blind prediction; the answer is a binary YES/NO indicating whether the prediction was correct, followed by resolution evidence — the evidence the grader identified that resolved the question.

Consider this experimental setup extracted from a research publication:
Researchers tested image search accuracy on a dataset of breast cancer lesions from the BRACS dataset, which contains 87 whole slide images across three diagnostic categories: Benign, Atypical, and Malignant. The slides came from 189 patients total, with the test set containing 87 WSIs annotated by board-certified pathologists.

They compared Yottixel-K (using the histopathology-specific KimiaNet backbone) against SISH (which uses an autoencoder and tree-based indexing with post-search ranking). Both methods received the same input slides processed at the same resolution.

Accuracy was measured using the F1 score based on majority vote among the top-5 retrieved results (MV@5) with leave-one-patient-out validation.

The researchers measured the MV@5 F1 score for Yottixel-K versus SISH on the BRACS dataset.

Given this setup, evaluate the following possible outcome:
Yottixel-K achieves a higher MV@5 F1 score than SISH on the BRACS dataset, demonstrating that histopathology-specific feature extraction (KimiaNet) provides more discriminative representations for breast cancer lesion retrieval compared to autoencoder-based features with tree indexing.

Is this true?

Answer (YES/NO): YES